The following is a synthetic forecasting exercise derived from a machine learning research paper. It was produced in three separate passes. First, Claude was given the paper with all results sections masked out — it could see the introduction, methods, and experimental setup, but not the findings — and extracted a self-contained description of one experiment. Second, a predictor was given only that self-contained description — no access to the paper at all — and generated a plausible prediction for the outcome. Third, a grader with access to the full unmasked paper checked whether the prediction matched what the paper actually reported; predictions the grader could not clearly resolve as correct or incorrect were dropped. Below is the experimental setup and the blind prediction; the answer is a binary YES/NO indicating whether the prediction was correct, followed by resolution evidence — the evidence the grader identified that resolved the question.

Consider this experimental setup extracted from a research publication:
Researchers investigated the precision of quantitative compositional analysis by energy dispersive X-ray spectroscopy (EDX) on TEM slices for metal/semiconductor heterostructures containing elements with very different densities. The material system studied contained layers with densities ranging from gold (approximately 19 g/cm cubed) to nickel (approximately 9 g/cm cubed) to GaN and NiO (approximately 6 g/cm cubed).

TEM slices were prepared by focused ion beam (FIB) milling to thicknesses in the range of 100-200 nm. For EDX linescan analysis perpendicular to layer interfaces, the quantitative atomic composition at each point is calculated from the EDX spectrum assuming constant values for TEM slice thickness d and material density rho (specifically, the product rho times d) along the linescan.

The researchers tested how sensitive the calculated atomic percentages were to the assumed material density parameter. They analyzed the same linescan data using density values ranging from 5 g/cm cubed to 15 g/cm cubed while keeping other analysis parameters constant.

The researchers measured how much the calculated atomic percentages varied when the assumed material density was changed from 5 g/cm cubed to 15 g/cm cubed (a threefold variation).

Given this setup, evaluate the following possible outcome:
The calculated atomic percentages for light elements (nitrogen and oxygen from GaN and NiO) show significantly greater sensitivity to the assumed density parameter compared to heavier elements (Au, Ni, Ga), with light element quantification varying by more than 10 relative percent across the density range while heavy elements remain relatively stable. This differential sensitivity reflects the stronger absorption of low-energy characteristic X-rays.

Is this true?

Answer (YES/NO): NO